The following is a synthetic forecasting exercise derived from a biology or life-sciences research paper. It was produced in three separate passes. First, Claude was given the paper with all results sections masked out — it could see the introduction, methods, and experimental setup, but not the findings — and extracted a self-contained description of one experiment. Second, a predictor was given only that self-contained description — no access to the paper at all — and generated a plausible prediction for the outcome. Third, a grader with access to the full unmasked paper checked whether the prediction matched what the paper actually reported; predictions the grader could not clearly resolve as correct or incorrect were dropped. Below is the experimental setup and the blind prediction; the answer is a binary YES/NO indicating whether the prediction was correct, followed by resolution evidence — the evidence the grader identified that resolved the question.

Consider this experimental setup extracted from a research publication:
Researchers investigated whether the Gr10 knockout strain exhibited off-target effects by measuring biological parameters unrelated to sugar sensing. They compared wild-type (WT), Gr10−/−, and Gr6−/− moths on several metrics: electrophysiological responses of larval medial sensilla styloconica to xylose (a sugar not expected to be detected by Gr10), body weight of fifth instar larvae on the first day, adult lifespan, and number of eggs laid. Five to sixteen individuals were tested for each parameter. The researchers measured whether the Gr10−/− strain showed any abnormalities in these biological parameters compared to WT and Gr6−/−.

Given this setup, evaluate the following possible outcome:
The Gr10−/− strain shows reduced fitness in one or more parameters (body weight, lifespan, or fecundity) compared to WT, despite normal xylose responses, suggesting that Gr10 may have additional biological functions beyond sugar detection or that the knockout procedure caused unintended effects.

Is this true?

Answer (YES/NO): NO